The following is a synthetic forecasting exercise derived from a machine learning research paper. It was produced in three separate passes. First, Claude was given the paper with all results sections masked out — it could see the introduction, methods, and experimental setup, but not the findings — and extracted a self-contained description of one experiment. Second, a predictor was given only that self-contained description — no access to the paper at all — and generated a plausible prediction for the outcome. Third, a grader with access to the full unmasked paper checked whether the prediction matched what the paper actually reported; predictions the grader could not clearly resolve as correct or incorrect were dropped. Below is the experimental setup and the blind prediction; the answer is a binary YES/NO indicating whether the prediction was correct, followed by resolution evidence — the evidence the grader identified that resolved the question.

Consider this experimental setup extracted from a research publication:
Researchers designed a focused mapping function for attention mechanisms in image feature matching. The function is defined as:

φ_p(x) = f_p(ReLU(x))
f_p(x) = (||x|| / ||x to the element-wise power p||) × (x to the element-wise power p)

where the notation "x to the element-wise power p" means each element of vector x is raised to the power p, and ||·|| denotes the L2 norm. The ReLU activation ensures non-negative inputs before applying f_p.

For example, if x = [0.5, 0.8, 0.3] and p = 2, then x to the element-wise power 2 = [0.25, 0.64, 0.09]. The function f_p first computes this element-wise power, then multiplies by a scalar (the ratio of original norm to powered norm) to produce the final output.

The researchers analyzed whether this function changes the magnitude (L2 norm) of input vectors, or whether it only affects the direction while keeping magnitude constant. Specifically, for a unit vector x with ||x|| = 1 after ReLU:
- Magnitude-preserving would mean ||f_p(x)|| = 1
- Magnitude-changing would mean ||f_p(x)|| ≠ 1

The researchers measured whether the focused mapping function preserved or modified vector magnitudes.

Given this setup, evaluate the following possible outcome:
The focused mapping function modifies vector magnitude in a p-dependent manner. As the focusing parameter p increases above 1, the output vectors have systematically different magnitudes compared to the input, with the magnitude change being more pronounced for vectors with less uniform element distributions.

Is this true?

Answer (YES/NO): NO